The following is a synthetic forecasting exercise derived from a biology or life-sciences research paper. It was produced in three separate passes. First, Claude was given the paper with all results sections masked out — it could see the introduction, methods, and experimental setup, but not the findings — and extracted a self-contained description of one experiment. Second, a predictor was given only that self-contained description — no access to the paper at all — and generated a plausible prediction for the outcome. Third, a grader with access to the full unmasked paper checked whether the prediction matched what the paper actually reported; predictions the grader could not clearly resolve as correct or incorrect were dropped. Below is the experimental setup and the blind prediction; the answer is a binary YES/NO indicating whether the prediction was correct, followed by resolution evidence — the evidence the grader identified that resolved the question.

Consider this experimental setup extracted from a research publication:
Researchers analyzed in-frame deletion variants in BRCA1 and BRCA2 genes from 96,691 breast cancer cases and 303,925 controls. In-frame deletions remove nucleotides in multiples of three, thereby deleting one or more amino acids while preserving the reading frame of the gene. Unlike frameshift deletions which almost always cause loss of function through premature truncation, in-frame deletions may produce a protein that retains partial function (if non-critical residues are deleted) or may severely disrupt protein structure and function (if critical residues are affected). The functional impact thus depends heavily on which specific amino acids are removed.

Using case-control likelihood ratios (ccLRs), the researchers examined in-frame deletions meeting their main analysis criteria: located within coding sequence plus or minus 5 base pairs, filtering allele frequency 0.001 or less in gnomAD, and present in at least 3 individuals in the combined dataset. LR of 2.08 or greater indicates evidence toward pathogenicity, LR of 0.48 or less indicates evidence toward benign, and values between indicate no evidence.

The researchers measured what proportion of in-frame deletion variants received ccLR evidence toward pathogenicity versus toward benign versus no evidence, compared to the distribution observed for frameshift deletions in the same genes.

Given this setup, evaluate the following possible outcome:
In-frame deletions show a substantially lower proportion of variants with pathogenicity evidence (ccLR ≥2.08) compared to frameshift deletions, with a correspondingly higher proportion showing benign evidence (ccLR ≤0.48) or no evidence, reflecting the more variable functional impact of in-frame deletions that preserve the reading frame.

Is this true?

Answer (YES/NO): YES